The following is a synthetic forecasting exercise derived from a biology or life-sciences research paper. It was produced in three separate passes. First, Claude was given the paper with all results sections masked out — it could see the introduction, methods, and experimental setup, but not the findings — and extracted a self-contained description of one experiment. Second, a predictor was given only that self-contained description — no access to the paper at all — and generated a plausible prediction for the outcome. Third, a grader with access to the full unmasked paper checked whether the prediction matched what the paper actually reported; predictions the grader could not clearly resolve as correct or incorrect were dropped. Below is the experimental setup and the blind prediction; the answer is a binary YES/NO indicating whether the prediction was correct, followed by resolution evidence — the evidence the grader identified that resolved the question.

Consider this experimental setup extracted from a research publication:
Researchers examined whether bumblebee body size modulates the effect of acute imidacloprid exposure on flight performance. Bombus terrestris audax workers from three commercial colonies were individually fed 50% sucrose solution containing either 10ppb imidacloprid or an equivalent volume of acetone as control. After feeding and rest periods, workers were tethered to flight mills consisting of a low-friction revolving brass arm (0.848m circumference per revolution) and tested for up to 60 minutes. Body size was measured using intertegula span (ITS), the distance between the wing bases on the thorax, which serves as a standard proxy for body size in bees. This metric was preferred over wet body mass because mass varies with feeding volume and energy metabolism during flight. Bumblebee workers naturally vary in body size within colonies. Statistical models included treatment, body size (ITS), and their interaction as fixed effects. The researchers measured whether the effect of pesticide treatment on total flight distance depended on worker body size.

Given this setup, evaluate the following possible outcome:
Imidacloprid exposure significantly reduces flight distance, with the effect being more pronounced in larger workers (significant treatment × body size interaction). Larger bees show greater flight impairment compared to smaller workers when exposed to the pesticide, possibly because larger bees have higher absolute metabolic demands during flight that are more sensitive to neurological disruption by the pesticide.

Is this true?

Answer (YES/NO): YES